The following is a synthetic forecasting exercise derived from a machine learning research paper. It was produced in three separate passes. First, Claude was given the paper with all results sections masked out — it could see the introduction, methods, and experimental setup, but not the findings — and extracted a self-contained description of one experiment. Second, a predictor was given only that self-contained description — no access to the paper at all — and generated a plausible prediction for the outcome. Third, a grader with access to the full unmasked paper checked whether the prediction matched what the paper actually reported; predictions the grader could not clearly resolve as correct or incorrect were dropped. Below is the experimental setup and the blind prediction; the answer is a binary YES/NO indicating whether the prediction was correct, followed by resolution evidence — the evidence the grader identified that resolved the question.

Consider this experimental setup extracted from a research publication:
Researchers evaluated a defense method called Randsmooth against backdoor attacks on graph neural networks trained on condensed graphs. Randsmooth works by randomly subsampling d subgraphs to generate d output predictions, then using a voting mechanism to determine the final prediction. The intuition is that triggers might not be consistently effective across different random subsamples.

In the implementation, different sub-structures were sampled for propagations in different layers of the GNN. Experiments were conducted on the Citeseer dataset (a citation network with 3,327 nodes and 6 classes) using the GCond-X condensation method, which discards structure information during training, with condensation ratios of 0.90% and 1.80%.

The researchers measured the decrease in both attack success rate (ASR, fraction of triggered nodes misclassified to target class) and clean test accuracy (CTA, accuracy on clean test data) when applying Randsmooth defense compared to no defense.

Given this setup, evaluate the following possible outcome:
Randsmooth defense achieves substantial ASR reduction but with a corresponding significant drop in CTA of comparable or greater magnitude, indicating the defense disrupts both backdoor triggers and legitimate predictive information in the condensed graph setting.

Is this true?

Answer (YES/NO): YES